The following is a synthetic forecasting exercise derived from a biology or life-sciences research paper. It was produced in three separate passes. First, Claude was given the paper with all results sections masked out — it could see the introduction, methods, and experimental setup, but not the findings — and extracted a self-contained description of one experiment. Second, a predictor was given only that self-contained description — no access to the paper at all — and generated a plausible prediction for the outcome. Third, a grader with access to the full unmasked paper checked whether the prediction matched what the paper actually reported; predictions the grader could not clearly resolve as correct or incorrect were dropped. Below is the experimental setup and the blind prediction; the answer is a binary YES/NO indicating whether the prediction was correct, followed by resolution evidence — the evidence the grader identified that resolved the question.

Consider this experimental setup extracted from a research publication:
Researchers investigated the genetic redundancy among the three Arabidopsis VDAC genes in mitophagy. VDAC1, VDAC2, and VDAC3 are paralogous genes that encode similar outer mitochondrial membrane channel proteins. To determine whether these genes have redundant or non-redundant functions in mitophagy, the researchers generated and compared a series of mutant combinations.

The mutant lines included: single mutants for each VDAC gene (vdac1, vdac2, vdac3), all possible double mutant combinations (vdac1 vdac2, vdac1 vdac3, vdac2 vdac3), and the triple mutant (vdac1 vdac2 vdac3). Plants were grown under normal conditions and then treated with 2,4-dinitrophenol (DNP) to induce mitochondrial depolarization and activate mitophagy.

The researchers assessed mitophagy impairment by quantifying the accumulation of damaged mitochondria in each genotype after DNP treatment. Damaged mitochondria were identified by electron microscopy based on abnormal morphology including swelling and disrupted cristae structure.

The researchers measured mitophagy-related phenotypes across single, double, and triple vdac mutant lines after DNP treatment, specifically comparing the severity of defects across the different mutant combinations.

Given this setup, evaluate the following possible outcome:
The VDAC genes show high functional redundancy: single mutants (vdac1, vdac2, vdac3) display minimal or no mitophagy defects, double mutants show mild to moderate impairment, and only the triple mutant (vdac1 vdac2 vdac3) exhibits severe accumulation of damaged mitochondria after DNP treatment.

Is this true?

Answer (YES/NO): NO